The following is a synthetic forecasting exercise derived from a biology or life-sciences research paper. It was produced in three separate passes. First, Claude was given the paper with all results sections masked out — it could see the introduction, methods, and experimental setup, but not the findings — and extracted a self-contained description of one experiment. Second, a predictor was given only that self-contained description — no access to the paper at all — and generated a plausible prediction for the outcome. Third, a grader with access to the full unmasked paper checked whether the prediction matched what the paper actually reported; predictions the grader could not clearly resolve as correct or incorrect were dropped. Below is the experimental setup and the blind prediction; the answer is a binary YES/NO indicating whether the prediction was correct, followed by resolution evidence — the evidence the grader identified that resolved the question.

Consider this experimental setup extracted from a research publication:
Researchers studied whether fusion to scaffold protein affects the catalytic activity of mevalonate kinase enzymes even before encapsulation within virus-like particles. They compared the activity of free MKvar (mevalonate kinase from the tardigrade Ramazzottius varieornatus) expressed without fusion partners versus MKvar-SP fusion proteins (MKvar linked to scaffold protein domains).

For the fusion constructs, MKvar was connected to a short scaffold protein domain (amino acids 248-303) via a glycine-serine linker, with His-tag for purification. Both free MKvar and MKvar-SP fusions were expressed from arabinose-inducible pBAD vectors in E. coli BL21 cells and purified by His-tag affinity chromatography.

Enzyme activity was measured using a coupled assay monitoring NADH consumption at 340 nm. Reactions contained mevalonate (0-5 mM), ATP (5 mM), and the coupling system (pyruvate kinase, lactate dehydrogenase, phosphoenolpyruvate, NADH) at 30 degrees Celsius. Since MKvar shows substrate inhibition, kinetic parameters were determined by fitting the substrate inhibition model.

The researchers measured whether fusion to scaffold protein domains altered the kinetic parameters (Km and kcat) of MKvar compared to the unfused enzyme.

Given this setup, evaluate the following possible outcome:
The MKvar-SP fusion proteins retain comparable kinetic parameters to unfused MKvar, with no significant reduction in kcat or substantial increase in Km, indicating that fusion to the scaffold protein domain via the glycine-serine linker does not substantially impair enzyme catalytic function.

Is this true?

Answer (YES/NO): NO